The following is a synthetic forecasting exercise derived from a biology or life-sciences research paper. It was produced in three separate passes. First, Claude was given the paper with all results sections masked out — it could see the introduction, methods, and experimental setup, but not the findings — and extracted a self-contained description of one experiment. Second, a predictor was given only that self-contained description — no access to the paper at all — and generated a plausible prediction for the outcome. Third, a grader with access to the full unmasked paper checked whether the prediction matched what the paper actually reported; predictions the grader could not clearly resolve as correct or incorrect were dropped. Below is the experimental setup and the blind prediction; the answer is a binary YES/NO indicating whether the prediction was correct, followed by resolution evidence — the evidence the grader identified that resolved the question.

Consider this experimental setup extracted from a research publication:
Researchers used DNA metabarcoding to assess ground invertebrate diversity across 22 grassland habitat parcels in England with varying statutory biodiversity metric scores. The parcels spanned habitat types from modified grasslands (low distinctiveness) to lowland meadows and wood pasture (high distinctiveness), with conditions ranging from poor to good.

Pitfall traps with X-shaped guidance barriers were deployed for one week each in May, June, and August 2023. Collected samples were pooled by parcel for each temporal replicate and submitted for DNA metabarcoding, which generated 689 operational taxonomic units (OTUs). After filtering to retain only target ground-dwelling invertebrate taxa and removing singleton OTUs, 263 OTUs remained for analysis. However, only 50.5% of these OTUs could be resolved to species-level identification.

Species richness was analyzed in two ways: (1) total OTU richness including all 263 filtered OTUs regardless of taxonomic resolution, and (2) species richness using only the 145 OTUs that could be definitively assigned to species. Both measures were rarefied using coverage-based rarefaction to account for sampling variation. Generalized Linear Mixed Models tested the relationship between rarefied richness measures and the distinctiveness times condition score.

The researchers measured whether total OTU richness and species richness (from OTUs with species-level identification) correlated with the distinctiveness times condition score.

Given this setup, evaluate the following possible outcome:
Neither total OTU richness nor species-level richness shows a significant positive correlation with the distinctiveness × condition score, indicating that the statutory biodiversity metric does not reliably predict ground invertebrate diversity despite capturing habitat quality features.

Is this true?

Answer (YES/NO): YES